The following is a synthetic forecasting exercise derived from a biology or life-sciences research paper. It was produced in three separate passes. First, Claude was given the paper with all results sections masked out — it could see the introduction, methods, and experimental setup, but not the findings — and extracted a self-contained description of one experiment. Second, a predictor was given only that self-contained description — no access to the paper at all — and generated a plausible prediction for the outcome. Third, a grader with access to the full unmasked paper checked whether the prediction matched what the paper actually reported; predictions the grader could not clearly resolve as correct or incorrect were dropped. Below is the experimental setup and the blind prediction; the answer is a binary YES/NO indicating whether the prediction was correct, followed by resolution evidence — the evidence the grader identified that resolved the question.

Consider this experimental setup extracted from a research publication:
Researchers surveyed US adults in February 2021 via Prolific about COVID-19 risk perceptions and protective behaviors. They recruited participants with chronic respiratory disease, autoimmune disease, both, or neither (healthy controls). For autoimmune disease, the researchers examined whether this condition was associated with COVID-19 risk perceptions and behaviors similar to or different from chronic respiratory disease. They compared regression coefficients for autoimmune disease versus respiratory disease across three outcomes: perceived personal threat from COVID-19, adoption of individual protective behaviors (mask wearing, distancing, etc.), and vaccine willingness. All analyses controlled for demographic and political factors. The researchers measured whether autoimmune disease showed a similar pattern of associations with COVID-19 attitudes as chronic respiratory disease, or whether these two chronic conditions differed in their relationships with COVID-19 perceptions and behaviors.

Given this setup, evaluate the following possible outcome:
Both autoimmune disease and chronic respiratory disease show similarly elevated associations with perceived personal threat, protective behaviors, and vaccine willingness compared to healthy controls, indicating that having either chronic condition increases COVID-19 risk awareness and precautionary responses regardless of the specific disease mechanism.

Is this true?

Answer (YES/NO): NO